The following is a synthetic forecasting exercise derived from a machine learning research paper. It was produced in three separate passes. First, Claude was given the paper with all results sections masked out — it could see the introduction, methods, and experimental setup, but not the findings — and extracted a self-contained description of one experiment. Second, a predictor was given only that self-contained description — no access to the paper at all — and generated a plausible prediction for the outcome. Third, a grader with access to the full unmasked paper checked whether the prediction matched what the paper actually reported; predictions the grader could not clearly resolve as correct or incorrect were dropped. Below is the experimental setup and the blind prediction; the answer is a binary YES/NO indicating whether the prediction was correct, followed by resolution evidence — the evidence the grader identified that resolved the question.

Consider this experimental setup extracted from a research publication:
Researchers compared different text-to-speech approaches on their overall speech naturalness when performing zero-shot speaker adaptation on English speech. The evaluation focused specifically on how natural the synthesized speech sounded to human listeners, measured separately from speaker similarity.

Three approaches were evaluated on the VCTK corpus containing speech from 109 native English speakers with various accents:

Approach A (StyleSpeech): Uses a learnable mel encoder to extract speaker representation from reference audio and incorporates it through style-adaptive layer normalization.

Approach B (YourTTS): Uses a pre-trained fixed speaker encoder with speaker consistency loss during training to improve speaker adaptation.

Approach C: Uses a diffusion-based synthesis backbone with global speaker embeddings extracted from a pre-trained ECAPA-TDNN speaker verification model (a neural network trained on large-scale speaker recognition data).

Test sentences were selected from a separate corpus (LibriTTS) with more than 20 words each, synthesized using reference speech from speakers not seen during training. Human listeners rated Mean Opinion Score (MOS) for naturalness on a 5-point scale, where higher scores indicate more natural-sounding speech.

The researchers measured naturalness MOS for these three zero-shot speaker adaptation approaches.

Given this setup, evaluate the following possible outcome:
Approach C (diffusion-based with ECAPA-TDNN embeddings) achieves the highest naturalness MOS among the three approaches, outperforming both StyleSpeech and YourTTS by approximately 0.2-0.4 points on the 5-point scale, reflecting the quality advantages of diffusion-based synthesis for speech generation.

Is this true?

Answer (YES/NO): NO